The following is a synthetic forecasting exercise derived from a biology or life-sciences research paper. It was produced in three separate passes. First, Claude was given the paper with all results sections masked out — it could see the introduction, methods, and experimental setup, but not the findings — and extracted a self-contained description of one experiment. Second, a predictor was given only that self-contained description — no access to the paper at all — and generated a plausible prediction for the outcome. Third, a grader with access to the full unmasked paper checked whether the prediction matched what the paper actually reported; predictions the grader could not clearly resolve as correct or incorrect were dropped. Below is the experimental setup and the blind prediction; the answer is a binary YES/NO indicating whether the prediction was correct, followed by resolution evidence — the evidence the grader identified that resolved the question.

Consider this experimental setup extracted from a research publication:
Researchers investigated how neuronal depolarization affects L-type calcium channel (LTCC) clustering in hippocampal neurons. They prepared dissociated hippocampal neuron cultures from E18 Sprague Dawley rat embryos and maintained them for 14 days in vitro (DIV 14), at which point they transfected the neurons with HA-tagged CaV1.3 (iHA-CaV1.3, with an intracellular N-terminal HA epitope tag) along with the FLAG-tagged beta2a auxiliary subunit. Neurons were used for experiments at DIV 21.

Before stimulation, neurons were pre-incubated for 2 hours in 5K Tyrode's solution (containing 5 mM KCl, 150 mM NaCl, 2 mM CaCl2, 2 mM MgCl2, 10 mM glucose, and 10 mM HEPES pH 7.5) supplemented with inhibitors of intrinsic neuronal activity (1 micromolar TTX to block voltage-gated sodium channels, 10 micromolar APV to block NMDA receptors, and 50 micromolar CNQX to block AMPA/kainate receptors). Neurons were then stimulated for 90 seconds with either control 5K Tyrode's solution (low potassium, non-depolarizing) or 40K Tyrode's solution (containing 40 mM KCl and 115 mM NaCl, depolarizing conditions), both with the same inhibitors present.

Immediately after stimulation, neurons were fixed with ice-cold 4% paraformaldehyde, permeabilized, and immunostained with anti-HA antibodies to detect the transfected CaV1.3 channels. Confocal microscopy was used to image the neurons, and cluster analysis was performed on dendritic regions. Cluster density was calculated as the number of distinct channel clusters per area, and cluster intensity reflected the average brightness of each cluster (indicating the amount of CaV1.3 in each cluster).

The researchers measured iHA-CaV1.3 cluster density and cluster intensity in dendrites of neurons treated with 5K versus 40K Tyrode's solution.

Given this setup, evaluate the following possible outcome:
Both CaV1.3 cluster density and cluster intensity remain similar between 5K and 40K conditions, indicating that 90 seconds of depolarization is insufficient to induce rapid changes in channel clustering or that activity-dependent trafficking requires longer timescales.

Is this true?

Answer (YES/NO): NO